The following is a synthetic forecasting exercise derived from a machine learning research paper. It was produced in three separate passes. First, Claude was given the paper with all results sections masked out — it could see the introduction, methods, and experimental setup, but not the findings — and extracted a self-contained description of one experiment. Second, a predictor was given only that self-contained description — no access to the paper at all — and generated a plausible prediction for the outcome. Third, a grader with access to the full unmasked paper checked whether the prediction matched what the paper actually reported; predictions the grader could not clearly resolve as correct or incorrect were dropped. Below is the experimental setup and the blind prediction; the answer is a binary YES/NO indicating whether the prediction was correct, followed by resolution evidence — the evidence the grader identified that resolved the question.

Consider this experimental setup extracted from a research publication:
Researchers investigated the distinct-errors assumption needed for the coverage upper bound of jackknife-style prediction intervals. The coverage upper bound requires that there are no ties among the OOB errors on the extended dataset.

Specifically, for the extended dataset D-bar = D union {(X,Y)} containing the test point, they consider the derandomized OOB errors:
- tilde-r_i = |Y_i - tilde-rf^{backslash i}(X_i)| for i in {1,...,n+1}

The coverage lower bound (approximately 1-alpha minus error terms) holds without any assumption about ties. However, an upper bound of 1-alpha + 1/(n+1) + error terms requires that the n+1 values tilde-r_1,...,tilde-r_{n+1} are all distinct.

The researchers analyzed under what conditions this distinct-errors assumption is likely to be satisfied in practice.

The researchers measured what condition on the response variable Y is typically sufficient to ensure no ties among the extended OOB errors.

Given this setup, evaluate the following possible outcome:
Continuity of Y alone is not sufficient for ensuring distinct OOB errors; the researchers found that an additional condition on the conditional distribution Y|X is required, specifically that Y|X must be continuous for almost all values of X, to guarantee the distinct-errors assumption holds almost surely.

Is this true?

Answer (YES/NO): NO